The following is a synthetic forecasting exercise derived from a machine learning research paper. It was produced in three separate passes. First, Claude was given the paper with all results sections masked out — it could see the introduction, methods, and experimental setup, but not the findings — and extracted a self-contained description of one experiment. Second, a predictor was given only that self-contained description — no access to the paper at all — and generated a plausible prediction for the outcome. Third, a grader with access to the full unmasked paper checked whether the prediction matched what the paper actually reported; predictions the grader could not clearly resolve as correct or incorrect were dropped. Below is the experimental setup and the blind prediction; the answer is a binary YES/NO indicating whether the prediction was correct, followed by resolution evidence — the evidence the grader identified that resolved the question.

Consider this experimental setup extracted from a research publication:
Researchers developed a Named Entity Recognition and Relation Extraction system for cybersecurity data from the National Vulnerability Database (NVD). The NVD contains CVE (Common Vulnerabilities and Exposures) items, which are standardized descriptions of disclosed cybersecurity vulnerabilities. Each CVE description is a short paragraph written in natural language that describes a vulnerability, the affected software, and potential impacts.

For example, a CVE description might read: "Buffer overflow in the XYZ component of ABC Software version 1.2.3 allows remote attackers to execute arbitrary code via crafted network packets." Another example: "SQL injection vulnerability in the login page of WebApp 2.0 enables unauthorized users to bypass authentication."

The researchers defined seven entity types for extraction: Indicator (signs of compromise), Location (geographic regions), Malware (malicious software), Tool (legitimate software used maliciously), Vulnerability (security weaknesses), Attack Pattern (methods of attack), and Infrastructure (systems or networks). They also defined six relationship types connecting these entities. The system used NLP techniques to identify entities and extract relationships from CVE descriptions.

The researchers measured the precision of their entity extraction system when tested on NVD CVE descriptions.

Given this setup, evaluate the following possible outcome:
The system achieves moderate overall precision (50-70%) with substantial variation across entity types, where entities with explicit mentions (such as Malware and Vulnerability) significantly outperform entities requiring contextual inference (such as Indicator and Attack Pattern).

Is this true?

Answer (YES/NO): NO